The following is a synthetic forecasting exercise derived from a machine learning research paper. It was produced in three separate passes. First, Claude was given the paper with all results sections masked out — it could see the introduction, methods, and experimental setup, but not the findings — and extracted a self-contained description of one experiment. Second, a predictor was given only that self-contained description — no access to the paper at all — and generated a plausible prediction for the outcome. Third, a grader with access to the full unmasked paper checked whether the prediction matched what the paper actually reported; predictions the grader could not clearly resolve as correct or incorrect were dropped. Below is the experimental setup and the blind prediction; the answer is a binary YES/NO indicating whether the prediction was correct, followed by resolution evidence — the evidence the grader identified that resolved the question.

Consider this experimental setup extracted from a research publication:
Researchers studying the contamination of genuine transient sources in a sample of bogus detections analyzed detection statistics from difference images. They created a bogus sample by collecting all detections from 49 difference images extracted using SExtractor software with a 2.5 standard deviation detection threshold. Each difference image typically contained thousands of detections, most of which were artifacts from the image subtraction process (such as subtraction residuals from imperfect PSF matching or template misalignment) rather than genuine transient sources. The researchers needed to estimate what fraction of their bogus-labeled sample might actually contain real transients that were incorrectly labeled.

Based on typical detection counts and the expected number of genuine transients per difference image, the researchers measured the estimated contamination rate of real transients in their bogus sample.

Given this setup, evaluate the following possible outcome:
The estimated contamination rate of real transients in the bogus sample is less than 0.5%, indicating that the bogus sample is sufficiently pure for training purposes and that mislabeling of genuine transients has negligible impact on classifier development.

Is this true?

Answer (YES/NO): NO